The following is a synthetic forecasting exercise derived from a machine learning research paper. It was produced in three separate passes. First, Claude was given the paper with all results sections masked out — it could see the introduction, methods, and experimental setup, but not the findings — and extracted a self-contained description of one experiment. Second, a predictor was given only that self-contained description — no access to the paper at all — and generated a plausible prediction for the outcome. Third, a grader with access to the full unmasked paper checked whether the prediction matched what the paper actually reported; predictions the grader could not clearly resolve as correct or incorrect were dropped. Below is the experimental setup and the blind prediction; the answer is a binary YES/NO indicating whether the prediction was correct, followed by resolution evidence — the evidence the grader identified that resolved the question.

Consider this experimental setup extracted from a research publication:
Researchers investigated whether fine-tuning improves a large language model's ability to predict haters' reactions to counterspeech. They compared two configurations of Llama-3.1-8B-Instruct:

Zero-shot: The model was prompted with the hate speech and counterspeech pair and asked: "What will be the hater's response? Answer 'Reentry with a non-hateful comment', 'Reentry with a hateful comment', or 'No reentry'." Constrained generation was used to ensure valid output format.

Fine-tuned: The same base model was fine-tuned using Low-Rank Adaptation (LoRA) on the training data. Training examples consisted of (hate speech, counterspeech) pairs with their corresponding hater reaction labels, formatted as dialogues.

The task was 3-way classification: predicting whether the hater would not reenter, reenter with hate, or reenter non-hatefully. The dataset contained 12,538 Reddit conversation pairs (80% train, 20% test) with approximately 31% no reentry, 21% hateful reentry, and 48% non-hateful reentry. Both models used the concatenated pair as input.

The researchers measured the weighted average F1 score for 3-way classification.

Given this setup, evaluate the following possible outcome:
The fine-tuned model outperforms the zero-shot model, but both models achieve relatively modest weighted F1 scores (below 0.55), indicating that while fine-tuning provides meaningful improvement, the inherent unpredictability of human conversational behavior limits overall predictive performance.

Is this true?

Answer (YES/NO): YES